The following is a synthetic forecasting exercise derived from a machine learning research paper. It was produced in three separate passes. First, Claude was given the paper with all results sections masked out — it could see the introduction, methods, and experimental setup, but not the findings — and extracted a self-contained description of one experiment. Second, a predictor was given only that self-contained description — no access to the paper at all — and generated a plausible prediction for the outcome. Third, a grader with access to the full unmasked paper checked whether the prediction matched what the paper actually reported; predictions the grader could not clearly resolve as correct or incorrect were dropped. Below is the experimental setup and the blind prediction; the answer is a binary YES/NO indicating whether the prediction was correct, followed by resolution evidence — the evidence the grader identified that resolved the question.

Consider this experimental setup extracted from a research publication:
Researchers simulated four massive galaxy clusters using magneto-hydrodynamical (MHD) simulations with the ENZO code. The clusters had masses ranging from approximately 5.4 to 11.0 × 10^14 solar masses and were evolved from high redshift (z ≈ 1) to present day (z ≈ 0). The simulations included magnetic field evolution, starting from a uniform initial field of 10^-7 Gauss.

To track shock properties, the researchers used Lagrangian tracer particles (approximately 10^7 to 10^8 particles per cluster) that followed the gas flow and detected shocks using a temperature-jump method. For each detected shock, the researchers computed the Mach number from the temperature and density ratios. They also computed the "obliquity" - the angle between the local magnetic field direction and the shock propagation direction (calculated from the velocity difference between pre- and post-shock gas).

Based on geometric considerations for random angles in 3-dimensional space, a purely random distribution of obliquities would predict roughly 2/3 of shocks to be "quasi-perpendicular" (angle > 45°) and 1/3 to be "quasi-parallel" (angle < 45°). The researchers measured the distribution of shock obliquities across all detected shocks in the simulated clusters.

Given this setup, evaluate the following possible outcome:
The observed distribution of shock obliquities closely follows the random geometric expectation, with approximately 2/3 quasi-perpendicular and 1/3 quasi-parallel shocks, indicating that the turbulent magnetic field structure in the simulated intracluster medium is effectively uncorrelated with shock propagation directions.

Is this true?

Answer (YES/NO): YES